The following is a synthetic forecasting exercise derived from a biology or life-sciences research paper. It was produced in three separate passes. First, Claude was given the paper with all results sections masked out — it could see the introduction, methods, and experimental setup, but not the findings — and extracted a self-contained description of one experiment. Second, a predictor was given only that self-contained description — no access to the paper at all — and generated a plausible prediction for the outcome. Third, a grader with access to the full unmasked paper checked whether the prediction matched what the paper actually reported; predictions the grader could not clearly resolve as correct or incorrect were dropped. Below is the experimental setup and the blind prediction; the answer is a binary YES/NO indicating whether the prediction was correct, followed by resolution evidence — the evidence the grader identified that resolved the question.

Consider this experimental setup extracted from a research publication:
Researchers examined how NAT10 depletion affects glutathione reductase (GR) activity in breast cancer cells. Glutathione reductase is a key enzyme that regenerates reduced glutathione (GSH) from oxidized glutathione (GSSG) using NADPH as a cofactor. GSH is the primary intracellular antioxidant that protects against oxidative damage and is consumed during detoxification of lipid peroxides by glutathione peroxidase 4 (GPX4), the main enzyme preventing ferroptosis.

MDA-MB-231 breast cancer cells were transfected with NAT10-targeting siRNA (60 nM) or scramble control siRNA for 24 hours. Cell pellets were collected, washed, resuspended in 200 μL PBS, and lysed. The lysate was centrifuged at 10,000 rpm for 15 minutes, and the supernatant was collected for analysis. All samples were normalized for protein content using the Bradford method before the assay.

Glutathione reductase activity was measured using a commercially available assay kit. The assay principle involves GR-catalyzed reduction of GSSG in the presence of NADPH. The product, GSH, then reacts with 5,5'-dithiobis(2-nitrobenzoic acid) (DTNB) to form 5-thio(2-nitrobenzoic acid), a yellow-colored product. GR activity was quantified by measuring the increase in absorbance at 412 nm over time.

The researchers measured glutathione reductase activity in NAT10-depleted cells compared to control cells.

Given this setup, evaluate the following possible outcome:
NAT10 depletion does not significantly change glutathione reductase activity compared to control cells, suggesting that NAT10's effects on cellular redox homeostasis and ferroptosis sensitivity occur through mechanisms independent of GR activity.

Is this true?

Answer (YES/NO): NO